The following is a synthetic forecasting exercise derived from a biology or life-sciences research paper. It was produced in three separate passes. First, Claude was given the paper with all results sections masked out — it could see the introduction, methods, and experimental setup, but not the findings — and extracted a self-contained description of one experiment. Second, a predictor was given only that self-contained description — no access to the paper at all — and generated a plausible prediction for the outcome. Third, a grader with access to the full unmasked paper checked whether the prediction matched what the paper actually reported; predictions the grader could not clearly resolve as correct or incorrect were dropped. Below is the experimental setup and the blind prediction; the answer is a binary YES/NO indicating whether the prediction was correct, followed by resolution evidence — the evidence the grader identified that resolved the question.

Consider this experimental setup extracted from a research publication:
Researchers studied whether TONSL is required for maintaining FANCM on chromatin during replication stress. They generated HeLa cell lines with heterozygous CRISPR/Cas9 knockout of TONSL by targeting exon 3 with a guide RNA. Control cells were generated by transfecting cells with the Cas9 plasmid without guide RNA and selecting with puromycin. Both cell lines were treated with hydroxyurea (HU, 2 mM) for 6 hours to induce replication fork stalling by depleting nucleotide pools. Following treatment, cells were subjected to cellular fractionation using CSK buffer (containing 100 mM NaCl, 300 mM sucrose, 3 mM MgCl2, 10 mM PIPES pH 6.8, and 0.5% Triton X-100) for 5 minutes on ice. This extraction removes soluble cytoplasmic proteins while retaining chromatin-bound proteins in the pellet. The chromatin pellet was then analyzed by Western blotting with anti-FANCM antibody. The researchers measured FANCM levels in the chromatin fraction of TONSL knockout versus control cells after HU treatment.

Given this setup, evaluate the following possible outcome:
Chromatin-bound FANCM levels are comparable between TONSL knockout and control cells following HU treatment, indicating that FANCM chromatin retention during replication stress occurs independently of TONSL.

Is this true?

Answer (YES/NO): NO